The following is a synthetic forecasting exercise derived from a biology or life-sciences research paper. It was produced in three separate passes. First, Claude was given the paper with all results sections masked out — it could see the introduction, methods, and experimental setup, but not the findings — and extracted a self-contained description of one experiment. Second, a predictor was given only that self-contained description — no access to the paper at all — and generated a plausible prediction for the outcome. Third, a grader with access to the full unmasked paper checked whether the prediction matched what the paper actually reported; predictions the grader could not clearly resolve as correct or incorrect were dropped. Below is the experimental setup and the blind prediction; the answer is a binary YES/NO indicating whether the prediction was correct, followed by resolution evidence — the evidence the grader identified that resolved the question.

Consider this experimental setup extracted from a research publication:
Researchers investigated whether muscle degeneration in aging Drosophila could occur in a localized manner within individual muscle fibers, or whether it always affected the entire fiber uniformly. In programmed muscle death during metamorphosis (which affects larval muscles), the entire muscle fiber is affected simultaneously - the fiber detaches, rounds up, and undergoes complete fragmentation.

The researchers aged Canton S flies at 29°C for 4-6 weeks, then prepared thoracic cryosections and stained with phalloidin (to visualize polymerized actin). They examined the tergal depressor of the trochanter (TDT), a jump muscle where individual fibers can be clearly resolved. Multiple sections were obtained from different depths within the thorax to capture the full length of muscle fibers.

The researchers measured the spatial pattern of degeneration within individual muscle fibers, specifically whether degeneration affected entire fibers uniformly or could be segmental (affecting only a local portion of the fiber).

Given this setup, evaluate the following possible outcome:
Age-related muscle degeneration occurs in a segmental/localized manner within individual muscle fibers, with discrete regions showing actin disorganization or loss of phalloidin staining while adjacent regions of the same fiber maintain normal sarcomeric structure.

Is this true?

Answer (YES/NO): YES